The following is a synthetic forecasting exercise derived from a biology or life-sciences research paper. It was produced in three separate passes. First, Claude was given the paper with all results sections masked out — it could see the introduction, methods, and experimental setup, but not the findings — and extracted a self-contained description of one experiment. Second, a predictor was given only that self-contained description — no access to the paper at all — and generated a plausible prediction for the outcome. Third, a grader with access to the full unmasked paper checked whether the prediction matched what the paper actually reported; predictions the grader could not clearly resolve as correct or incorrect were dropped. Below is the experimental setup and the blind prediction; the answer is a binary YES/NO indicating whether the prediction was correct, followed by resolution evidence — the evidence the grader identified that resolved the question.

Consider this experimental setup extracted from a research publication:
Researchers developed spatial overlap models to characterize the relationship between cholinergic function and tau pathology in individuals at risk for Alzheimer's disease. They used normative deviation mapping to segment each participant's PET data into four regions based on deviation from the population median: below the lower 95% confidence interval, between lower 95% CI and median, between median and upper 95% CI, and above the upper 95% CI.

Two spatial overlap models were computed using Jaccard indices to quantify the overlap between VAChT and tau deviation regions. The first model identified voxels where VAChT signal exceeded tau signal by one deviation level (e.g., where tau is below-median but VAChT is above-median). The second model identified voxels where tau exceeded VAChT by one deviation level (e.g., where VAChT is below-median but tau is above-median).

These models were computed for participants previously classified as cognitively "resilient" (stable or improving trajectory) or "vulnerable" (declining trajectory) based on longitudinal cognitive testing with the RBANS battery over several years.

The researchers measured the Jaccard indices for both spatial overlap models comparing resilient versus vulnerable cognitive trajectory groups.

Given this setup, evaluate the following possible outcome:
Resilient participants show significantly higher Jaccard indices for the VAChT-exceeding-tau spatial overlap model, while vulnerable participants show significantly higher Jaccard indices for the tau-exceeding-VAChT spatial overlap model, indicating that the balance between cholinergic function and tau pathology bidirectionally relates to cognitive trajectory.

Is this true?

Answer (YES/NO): YES